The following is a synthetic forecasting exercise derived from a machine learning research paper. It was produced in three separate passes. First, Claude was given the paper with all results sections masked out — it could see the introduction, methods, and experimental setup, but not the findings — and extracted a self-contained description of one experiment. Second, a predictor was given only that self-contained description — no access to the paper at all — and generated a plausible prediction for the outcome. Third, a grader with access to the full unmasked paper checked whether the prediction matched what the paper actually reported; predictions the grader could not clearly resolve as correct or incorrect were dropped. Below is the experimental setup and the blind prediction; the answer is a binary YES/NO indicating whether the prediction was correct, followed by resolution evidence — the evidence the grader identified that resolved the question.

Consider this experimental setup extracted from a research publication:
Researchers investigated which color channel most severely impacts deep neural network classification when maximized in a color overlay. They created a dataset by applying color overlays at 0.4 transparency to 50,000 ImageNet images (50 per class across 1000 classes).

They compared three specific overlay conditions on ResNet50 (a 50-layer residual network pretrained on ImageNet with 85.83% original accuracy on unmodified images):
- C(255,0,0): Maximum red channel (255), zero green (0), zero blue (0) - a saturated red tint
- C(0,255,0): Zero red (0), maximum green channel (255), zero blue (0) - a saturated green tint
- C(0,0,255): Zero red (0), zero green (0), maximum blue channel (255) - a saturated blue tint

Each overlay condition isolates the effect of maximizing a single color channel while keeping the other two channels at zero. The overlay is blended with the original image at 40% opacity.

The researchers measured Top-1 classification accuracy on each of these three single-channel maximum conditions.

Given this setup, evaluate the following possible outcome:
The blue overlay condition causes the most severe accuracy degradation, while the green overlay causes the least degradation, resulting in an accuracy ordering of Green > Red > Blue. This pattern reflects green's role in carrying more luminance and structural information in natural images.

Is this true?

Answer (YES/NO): NO